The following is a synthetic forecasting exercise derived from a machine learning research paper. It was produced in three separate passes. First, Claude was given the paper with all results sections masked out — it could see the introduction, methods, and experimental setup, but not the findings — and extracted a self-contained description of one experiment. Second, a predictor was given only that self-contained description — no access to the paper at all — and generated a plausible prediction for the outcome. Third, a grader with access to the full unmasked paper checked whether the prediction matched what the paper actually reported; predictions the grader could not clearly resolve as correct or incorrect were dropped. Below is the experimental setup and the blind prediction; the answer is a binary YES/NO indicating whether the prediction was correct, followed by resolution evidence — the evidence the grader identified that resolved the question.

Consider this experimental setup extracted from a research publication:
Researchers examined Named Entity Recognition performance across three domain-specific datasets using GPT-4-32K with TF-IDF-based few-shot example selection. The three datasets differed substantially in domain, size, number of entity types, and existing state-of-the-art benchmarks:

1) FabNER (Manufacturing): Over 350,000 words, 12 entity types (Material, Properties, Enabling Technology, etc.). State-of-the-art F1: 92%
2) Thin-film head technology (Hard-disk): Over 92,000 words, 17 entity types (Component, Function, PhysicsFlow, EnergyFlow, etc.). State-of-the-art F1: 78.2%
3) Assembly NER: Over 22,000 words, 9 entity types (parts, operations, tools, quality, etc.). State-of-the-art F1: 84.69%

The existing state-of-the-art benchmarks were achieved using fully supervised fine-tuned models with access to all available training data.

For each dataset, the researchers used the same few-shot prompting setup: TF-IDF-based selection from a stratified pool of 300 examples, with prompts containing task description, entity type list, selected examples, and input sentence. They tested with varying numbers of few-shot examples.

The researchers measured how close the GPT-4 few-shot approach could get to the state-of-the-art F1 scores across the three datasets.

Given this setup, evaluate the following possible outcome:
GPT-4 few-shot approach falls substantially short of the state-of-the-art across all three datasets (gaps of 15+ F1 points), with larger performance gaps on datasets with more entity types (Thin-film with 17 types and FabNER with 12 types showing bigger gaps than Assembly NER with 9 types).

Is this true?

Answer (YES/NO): NO